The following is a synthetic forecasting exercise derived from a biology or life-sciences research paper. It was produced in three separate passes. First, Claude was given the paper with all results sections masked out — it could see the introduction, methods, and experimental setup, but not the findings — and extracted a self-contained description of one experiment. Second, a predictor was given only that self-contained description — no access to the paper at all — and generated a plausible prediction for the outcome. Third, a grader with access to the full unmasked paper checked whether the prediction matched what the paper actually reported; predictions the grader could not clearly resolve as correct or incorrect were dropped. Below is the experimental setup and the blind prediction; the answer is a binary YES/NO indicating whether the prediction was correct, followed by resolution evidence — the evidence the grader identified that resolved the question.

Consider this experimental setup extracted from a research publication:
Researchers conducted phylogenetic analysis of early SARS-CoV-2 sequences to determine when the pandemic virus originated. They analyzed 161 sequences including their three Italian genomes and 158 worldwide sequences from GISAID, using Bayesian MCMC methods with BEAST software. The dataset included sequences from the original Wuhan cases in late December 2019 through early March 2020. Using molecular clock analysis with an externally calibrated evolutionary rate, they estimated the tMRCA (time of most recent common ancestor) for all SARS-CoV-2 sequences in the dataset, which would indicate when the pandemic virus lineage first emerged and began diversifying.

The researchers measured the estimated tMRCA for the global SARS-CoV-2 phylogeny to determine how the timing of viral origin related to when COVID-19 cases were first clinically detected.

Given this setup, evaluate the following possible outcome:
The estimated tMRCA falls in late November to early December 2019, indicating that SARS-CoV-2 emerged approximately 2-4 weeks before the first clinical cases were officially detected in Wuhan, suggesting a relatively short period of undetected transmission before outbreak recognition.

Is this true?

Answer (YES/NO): NO